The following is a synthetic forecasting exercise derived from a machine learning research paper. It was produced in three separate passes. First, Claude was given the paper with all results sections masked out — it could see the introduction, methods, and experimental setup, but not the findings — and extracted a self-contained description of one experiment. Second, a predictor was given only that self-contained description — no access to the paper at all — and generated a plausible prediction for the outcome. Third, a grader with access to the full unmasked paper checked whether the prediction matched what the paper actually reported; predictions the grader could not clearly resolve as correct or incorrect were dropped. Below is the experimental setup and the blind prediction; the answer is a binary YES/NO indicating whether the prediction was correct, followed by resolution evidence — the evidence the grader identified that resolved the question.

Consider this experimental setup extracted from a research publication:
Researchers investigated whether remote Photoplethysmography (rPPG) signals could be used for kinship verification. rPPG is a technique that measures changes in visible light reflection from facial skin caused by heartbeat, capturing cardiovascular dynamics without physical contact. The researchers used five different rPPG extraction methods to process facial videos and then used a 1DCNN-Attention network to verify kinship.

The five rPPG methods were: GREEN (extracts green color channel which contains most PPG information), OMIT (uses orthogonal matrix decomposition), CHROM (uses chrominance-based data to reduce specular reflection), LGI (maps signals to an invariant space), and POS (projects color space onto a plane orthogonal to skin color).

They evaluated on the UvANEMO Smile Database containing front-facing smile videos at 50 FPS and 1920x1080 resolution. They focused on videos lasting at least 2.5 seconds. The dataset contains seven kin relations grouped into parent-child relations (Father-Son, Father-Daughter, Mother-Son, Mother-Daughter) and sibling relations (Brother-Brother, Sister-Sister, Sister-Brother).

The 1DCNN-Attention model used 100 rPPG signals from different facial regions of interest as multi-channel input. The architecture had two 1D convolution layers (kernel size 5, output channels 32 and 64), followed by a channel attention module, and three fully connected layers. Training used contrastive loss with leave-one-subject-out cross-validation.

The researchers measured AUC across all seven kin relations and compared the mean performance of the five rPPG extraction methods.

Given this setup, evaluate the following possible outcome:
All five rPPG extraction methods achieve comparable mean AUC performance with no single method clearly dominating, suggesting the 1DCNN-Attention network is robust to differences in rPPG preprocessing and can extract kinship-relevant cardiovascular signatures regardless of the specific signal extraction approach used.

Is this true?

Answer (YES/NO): NO